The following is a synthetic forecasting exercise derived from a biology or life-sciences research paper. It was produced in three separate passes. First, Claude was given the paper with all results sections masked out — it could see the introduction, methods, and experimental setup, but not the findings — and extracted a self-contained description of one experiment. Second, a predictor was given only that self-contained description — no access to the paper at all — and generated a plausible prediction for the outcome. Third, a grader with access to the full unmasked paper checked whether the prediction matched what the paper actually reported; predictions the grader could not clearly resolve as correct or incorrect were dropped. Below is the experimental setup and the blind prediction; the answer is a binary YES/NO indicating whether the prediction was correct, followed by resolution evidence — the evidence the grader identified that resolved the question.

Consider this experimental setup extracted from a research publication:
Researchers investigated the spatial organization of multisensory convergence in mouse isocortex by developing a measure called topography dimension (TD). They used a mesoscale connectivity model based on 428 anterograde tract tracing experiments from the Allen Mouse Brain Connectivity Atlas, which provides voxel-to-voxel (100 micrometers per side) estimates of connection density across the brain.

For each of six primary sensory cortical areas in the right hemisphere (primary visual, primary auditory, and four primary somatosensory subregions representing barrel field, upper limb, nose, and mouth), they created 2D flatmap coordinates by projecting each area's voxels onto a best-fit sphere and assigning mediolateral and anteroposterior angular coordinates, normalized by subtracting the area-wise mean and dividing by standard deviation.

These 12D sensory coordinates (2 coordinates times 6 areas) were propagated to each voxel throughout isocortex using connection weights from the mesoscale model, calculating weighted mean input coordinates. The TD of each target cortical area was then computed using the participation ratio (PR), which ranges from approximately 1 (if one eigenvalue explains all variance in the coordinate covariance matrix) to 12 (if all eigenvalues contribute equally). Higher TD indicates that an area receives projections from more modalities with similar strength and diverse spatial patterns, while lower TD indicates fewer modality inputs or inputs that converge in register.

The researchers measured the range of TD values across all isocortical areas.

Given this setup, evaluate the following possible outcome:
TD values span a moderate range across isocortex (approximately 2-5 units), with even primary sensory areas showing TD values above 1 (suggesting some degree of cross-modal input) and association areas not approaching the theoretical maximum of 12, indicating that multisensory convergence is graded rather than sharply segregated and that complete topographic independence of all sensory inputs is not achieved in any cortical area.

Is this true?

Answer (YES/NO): NO